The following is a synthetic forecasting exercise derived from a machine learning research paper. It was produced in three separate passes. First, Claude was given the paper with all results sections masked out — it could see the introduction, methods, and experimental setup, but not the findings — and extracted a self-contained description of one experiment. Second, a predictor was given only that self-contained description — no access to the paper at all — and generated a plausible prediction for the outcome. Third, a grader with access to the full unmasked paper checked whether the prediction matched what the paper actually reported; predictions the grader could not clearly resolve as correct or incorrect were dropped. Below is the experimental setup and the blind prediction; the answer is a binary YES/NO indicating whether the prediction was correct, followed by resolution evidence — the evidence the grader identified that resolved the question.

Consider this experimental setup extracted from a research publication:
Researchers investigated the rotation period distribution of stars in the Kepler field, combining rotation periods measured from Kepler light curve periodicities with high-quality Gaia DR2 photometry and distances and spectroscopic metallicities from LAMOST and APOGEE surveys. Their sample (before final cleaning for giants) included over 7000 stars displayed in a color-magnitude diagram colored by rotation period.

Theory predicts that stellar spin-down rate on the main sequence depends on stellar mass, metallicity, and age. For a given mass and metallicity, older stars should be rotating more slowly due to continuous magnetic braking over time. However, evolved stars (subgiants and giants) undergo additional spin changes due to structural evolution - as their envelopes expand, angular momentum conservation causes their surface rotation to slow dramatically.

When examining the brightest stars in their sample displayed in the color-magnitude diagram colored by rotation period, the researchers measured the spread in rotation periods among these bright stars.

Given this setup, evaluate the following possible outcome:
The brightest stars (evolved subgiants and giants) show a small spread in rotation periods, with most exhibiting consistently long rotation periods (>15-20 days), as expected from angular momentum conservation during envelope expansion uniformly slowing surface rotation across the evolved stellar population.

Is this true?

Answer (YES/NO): NO